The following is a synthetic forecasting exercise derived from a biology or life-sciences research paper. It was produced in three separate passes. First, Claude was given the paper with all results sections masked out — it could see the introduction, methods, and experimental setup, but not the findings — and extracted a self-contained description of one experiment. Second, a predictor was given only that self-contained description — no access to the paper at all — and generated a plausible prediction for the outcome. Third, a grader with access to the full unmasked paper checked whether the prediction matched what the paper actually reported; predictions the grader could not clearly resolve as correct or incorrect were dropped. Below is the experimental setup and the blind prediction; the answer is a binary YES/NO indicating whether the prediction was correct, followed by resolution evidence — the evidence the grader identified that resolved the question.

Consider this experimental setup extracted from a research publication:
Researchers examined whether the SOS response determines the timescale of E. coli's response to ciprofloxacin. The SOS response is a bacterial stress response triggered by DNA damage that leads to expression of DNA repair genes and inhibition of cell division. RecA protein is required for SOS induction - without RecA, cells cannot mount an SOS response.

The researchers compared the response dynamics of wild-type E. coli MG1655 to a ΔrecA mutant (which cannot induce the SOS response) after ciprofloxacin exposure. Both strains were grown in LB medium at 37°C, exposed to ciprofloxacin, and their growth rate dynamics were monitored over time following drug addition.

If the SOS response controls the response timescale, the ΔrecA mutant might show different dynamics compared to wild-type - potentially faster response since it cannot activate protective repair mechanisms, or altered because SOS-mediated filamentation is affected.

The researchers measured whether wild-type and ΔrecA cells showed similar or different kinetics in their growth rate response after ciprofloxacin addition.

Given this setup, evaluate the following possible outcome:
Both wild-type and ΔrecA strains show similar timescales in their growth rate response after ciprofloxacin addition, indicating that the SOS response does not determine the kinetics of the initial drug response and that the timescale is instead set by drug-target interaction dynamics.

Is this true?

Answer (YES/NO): YES